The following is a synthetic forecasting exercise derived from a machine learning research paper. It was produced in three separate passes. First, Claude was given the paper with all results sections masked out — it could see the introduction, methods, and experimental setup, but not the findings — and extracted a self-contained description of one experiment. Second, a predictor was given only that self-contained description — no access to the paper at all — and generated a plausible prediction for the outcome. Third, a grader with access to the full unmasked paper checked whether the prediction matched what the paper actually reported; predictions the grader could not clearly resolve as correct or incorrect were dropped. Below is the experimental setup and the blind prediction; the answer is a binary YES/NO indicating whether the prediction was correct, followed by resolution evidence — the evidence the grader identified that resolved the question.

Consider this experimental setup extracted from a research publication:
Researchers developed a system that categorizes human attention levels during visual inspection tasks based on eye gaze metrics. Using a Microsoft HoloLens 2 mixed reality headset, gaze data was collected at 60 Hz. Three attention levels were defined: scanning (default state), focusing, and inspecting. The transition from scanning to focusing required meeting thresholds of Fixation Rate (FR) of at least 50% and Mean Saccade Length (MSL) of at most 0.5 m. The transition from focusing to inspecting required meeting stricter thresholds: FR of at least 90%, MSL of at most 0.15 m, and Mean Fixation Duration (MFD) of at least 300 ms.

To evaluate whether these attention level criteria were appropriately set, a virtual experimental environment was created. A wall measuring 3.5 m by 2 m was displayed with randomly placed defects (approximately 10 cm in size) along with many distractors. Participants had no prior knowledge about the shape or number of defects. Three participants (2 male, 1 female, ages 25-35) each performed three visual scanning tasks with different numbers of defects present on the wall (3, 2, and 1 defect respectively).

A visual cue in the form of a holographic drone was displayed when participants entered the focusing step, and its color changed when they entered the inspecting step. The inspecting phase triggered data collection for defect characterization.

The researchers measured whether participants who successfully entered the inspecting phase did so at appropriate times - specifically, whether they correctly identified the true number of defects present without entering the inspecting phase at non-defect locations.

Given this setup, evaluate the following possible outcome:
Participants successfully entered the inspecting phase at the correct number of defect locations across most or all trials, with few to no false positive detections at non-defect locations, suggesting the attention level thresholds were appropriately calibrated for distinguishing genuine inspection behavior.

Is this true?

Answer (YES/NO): YES